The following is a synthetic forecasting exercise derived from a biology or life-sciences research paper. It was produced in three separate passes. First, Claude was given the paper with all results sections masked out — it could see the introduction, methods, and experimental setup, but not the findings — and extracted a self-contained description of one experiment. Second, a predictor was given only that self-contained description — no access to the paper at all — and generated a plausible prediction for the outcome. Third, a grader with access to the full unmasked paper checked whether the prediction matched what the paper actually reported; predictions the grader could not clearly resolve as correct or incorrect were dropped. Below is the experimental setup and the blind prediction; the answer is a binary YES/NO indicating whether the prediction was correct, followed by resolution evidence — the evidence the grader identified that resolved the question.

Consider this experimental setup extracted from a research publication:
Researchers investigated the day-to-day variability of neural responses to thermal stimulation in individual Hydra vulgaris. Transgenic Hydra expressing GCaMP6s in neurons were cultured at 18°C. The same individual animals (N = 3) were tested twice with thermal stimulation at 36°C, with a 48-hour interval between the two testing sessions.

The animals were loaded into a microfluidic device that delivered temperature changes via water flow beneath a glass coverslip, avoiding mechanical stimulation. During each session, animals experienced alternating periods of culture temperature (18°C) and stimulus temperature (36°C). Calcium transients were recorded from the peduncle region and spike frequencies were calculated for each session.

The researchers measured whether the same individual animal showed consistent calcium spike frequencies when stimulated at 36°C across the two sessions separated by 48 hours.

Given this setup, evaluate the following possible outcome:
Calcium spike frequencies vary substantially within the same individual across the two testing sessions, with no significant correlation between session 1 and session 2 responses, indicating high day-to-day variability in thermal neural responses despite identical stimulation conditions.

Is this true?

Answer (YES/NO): NO